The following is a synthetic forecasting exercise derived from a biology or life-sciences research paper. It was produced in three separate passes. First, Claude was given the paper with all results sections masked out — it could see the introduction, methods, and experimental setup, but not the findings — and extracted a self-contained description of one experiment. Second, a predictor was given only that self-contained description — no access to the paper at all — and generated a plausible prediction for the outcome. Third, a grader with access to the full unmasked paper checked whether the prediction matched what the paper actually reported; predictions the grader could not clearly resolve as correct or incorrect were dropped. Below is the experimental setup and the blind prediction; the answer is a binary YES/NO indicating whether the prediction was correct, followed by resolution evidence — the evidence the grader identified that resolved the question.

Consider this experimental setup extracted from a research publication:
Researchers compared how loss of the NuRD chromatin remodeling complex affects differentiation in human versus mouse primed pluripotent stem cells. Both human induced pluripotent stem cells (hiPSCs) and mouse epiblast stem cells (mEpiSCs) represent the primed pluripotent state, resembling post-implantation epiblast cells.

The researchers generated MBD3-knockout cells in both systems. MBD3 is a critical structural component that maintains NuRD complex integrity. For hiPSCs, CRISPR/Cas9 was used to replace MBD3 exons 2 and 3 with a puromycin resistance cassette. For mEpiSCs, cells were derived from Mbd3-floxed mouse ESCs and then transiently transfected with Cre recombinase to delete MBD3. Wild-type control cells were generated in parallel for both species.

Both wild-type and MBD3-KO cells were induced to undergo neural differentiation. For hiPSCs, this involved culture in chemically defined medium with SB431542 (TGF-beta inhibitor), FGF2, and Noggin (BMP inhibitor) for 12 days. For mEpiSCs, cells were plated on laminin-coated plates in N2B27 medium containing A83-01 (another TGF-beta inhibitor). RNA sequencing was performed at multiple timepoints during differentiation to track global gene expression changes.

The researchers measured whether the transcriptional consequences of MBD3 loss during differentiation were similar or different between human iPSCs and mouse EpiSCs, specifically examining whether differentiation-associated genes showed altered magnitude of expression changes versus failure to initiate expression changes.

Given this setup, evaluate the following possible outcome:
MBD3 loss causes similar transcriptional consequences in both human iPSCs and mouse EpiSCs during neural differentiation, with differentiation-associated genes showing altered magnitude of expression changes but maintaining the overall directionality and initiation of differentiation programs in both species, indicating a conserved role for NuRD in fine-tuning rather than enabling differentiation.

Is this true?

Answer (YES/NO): NO